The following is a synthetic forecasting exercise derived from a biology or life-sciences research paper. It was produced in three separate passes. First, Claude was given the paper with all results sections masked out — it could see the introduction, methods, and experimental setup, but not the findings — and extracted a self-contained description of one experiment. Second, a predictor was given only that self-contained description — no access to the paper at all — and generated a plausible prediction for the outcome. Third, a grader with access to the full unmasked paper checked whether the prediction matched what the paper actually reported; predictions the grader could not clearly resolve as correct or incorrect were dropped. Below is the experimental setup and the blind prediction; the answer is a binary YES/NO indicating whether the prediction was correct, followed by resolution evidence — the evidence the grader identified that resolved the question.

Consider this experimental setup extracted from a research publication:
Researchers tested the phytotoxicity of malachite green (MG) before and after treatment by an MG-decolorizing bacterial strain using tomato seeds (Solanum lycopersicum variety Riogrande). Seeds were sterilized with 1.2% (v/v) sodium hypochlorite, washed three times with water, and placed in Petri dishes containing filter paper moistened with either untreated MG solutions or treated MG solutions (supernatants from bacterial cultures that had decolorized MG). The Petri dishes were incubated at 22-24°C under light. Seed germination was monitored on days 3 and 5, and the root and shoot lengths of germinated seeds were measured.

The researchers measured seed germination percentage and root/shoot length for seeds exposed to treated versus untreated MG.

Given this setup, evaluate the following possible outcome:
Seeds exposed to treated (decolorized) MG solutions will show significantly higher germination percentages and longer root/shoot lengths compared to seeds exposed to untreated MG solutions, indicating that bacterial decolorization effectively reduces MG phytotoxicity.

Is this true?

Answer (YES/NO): YES